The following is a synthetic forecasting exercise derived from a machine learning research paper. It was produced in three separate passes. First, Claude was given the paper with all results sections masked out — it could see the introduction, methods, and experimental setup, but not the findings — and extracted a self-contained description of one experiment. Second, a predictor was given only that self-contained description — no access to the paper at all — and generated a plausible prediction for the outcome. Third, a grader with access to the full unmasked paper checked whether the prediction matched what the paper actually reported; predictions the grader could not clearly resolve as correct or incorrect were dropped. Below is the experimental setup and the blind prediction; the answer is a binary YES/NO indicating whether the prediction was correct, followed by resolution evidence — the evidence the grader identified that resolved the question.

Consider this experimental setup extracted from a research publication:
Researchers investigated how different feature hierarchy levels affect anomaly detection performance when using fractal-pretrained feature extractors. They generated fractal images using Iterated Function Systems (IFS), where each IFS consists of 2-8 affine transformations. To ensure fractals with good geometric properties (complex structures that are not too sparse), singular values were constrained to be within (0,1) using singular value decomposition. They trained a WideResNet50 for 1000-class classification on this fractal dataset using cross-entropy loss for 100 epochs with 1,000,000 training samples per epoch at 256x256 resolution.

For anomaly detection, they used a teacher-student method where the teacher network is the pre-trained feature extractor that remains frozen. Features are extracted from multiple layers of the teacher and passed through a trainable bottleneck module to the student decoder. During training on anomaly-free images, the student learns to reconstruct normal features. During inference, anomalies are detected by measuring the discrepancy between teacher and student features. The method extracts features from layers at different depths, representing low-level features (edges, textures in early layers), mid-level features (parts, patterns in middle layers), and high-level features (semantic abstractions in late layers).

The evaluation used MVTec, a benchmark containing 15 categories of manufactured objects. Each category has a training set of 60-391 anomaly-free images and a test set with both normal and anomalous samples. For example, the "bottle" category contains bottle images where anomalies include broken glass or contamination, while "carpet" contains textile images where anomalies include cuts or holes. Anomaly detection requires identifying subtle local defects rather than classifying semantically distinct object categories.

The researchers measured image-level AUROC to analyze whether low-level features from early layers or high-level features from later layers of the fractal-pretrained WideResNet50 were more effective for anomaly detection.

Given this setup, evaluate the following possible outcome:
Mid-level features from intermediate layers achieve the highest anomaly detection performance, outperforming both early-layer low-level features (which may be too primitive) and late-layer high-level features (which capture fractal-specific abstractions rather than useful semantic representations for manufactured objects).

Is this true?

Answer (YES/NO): NO